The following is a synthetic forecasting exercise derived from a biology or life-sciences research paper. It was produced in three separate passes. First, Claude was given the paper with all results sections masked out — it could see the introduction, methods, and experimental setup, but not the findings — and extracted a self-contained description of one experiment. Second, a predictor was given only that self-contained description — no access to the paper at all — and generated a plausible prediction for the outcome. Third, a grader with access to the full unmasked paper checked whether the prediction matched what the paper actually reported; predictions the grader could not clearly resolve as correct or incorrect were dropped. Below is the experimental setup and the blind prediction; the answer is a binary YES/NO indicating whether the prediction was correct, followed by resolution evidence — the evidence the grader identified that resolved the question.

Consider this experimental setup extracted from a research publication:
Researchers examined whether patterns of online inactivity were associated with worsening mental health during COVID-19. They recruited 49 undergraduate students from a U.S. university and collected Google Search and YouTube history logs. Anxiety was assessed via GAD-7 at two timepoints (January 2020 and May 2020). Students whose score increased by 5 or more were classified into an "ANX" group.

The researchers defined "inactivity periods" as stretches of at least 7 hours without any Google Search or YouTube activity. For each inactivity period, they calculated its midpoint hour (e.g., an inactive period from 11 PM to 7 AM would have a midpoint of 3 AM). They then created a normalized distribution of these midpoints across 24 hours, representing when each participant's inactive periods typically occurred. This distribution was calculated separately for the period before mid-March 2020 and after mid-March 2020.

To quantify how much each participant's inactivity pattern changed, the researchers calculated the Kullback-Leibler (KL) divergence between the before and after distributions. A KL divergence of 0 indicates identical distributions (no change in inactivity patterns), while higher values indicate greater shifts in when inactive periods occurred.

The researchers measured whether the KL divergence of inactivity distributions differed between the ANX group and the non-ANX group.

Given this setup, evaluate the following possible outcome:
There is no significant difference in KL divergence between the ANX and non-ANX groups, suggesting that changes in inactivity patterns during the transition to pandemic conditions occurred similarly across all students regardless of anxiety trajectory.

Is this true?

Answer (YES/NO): NO